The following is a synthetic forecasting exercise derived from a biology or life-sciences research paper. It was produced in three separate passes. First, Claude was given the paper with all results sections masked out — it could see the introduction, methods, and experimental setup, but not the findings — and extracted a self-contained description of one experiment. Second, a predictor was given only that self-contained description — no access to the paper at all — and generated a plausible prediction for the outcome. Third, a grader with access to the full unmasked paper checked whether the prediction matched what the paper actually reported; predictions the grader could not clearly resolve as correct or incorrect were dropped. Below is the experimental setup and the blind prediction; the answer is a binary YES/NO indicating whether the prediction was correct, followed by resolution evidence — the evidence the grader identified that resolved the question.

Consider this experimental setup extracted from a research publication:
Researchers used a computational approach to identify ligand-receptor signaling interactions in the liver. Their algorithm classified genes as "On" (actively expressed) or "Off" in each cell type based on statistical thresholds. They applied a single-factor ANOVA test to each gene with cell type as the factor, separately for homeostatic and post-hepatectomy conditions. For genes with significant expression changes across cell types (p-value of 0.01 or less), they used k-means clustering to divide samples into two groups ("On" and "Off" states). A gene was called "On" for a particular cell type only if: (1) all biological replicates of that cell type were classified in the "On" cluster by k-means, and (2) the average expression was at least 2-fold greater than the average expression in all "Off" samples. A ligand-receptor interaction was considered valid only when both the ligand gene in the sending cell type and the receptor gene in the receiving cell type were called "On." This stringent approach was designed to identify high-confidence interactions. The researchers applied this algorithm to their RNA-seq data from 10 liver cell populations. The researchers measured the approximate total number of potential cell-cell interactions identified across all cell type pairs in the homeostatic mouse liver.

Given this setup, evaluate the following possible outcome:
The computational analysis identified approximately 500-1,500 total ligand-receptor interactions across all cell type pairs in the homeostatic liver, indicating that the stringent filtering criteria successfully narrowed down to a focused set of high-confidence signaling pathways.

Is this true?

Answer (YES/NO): NO